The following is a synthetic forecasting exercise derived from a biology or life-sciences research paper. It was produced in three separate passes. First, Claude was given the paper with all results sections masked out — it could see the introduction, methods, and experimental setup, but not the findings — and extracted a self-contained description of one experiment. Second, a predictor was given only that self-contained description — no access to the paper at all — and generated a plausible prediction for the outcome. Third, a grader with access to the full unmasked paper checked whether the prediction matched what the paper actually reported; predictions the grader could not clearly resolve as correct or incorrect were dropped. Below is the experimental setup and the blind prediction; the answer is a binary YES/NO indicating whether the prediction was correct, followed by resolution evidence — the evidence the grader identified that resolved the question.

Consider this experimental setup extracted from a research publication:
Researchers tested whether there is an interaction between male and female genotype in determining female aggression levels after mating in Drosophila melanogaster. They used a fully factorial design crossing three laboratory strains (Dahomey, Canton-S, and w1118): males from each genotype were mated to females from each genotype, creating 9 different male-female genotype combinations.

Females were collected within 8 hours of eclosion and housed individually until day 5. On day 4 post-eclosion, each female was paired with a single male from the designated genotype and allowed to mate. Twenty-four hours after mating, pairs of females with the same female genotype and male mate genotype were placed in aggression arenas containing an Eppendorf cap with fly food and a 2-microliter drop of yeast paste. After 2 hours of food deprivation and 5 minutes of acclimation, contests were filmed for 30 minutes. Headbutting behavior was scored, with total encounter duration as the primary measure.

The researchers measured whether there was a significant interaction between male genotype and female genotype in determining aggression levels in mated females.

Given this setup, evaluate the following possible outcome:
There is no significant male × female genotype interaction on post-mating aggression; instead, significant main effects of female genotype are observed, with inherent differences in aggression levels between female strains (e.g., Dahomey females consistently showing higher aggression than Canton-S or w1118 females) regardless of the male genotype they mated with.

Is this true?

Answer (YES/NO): NO